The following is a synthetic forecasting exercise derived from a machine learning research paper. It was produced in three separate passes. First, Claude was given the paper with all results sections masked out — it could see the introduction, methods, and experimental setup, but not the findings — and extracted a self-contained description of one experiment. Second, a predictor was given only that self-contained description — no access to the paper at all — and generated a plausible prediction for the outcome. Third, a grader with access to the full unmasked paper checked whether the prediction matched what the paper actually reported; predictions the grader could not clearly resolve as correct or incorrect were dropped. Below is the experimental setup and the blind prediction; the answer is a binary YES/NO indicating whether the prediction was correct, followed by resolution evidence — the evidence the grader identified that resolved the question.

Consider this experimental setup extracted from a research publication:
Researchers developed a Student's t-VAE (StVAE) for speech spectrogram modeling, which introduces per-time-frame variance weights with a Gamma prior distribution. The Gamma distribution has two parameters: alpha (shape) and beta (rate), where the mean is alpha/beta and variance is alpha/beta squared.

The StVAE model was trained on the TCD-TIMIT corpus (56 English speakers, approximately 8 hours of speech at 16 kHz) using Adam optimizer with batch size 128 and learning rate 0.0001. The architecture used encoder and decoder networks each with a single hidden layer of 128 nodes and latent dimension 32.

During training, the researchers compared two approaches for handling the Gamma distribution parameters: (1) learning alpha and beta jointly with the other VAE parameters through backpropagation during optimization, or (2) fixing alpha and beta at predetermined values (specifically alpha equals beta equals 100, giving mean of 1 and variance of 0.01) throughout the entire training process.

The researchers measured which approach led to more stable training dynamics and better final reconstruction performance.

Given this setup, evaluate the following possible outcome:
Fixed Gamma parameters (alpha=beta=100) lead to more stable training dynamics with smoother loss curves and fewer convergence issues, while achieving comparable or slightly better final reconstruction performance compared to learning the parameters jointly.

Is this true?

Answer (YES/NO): NO